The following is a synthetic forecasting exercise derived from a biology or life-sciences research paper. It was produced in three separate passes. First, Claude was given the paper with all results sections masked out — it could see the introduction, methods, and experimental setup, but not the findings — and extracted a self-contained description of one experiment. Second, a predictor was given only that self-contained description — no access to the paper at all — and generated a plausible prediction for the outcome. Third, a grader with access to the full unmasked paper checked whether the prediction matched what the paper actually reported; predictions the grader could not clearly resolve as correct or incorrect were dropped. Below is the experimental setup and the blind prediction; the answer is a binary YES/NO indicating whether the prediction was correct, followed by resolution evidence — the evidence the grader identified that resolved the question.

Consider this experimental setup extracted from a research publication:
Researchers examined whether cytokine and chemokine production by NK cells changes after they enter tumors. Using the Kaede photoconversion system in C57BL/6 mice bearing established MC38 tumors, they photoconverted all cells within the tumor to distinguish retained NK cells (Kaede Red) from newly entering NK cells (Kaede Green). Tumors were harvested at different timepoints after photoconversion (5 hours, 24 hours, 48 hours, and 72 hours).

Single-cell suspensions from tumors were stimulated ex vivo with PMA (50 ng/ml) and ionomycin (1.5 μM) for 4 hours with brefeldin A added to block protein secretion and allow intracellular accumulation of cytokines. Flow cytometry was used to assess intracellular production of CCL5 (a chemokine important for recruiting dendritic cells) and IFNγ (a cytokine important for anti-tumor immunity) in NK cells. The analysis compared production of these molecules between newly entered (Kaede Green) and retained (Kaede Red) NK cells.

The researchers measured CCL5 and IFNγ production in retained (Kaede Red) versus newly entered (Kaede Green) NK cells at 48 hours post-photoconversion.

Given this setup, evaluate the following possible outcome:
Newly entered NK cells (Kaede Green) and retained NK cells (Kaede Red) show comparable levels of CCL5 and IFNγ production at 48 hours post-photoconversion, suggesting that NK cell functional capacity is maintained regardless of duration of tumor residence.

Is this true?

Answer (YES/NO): NO